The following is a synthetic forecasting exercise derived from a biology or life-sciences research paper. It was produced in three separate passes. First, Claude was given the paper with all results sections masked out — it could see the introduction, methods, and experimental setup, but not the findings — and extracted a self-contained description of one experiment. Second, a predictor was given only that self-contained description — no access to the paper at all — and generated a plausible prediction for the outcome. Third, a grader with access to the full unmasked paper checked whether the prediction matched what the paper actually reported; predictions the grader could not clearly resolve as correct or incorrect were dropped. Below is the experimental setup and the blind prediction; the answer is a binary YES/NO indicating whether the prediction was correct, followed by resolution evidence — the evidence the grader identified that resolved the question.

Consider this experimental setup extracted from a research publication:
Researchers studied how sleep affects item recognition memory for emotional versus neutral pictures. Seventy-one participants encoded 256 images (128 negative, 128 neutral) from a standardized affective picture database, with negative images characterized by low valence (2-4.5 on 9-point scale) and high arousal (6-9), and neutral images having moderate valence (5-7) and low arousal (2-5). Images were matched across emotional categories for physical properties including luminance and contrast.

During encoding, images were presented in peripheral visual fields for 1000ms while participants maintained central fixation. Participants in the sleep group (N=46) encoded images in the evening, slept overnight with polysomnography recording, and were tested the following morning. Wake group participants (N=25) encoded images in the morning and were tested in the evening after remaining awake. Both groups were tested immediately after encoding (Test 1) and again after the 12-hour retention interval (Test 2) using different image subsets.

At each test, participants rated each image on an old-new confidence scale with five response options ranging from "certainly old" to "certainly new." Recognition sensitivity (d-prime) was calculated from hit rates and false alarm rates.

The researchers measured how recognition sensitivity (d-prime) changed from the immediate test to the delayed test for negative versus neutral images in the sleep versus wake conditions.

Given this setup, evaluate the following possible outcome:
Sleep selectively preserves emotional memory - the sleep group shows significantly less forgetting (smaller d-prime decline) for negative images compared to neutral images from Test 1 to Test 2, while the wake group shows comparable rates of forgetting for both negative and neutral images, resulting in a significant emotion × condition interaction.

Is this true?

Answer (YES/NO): NO